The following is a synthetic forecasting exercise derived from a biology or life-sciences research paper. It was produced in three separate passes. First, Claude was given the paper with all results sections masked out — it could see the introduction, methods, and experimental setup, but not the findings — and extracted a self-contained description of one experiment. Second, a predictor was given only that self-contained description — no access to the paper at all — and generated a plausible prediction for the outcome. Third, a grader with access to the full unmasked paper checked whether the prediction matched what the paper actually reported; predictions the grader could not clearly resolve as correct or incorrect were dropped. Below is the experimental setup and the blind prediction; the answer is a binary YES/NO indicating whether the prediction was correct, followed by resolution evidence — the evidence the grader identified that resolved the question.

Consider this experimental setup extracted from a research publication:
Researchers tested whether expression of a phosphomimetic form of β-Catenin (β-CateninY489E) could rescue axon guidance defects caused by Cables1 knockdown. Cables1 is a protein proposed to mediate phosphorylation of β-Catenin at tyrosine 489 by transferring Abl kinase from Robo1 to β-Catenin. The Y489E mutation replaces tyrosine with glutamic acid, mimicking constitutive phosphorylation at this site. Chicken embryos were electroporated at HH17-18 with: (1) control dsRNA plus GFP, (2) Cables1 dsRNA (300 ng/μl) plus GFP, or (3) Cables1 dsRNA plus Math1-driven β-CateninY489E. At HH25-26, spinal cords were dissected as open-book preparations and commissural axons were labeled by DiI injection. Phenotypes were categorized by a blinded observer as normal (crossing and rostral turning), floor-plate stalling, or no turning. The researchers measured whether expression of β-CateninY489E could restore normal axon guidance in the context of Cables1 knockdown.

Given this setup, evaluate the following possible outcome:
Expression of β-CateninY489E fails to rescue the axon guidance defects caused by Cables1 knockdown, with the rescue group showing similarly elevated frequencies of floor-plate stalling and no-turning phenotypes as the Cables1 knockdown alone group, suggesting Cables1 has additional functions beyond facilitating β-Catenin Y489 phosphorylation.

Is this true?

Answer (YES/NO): NO